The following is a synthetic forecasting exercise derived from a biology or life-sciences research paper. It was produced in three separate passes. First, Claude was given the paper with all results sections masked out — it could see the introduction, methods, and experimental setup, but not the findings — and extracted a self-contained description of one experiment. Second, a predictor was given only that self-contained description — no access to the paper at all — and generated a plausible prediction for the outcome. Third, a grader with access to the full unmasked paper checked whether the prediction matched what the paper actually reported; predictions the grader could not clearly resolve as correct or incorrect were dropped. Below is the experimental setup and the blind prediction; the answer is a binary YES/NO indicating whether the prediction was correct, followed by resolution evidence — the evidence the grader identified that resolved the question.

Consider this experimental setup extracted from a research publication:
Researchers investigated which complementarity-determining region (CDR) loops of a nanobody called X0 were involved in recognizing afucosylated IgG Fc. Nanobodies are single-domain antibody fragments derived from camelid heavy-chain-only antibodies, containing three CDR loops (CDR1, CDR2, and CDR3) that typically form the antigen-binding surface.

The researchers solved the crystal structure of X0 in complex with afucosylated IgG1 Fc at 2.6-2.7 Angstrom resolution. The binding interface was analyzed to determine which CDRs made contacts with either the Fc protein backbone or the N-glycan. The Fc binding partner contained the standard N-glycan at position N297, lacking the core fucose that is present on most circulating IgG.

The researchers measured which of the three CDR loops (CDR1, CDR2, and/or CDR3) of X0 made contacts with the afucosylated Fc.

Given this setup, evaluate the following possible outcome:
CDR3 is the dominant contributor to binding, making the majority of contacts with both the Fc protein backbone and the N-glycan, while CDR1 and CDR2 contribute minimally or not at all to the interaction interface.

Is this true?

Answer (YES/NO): NO